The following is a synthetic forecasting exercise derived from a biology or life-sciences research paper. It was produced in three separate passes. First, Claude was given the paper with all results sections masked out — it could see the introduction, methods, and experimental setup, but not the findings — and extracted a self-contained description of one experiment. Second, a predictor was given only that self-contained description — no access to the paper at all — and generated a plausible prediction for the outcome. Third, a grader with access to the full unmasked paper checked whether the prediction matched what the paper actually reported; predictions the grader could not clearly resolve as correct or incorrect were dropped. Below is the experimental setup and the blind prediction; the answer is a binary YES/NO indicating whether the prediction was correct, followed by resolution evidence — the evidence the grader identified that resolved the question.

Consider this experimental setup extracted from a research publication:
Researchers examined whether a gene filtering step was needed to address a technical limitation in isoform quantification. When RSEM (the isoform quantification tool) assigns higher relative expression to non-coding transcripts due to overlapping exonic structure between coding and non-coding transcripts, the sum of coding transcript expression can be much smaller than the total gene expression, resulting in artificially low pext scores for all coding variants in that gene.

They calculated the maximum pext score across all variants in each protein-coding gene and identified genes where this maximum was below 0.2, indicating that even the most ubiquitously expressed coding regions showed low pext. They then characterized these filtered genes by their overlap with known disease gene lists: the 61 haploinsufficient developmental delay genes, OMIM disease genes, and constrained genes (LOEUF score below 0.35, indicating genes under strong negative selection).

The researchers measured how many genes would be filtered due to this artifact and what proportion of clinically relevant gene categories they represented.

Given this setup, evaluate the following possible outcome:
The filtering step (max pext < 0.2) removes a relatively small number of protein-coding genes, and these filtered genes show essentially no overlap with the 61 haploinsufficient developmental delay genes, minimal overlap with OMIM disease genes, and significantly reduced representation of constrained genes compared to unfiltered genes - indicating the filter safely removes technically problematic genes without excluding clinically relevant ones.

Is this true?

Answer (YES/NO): YES